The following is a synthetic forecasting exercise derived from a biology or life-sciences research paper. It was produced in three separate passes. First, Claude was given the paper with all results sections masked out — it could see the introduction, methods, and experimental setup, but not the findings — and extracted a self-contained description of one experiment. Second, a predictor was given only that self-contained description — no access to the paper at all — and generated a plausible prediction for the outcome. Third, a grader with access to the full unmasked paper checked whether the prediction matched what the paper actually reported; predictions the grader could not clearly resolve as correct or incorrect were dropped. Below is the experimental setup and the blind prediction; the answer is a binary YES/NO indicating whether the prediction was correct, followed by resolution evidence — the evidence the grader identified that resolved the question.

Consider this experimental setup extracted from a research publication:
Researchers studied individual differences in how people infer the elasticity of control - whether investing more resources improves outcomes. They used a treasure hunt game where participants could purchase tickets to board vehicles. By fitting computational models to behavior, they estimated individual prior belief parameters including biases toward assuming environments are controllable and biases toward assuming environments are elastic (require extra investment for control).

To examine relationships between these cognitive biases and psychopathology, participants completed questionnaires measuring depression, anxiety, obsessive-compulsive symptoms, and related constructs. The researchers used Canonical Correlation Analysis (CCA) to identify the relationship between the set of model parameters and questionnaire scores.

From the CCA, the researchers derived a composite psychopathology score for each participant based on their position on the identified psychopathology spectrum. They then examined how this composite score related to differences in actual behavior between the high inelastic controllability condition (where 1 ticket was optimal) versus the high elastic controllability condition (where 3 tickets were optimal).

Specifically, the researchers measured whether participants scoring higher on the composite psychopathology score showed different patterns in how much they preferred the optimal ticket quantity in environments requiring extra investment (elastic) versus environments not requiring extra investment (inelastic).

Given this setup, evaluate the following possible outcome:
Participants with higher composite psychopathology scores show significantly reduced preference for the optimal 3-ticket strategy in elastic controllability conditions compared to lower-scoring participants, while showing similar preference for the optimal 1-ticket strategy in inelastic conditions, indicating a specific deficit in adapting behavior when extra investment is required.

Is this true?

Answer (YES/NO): NO